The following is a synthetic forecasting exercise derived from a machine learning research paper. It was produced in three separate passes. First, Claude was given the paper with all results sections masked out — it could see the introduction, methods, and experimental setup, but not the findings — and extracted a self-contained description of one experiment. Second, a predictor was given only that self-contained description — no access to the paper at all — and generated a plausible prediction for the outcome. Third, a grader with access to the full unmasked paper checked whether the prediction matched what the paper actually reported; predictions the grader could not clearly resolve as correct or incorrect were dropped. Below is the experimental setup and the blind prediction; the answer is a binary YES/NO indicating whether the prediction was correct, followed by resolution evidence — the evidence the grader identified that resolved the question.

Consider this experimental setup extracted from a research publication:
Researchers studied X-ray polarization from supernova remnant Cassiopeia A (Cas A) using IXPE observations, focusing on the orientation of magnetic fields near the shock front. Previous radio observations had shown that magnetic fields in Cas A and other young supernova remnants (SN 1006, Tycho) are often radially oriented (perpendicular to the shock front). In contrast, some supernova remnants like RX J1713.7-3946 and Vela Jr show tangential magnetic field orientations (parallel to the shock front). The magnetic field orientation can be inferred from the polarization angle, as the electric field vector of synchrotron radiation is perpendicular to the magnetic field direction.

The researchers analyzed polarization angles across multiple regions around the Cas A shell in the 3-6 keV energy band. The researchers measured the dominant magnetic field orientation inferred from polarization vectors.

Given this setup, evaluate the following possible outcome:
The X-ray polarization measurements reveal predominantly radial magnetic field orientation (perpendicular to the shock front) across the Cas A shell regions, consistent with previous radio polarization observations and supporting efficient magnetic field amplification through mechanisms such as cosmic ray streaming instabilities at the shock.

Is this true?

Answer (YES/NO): YES